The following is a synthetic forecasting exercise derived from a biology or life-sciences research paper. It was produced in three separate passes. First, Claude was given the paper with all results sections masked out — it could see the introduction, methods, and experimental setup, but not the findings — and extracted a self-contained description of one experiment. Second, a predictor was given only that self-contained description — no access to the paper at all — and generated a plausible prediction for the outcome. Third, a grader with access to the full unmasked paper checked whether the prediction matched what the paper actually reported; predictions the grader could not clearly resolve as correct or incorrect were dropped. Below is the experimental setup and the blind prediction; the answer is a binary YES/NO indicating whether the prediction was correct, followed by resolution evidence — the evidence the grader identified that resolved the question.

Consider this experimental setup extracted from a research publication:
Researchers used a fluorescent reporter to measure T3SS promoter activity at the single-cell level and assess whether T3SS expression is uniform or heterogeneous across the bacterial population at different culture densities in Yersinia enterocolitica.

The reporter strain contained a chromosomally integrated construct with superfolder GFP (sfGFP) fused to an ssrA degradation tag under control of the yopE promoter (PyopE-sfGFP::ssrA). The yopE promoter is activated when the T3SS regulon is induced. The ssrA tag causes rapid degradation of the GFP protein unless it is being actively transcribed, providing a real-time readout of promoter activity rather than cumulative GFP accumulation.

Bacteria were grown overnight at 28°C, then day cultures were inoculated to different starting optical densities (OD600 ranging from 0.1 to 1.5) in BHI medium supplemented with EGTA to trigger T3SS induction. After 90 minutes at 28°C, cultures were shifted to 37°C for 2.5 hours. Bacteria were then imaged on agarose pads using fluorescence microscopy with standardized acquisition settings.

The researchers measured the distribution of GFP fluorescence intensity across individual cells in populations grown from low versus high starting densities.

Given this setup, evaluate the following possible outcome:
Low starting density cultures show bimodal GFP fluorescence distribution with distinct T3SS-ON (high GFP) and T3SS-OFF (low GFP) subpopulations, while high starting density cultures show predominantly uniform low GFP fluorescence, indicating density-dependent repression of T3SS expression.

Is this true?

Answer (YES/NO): NO